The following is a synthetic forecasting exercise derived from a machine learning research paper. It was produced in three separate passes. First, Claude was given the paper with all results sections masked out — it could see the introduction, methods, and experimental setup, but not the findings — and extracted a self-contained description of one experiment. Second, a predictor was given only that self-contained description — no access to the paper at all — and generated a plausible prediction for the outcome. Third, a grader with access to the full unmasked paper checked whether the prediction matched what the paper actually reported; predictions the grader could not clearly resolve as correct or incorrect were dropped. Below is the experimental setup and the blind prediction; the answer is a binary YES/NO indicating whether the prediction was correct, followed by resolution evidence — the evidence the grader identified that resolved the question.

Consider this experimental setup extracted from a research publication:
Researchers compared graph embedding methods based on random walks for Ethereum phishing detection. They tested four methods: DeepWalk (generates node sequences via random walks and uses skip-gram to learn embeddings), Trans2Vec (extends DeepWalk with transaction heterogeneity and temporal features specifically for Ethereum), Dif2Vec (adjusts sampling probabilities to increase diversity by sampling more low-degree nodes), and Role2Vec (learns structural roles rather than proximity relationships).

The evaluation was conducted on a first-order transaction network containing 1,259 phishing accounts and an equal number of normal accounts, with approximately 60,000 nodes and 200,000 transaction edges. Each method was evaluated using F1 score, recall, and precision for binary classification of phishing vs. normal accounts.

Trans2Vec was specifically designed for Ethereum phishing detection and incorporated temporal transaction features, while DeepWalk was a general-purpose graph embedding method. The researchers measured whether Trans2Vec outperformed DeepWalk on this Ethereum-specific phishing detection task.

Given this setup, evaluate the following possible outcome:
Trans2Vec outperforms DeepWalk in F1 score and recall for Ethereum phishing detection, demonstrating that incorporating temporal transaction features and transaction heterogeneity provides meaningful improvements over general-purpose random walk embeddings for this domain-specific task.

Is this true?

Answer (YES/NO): NO